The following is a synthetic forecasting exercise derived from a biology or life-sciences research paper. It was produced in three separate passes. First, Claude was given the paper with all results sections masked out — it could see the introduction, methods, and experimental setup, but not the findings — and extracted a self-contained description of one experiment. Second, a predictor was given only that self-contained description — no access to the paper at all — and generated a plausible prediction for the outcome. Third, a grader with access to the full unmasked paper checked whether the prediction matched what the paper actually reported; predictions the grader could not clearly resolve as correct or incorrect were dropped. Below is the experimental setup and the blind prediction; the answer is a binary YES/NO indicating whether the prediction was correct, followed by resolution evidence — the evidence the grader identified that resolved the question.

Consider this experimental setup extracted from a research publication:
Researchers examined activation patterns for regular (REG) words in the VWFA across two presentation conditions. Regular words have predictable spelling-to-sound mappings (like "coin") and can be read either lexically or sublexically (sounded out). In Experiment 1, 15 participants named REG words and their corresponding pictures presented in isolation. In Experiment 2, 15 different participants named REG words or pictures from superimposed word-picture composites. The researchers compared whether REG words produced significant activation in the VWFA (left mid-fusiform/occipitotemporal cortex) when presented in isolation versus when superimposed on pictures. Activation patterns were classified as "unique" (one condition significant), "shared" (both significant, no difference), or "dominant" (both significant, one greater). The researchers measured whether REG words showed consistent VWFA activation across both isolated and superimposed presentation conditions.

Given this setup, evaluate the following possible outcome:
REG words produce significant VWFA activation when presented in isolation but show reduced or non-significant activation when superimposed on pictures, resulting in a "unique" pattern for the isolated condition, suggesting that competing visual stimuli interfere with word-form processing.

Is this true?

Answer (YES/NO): NO